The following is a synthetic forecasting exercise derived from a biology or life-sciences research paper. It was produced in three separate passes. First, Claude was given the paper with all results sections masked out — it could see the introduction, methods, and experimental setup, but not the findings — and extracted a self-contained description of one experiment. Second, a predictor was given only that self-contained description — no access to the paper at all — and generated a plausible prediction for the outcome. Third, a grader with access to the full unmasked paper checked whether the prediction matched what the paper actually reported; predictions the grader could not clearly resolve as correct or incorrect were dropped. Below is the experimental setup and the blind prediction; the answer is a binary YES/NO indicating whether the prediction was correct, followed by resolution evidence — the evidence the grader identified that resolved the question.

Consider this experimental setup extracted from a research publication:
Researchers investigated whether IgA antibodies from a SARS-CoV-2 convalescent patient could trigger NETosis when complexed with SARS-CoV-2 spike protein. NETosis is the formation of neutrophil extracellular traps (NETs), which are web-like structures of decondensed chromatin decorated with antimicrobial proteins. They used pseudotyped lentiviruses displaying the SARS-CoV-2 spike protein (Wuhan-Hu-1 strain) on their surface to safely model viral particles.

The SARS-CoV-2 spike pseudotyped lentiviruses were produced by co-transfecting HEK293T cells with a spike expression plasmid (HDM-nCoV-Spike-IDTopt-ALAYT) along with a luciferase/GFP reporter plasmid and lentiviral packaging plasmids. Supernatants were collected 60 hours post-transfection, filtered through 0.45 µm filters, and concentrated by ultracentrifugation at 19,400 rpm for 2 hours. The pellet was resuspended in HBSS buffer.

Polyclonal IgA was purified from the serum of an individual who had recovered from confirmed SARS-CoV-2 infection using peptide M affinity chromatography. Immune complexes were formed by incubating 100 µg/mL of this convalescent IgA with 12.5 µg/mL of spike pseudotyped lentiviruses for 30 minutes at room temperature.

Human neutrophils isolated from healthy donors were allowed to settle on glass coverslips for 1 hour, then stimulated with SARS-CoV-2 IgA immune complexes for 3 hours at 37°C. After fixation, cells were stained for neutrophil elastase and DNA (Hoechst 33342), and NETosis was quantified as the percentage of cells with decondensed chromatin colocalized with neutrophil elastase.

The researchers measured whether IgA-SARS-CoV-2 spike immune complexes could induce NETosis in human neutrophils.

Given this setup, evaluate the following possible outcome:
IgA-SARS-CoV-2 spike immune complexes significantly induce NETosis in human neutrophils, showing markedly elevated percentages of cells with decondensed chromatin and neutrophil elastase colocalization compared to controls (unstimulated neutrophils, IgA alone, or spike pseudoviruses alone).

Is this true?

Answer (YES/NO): YES